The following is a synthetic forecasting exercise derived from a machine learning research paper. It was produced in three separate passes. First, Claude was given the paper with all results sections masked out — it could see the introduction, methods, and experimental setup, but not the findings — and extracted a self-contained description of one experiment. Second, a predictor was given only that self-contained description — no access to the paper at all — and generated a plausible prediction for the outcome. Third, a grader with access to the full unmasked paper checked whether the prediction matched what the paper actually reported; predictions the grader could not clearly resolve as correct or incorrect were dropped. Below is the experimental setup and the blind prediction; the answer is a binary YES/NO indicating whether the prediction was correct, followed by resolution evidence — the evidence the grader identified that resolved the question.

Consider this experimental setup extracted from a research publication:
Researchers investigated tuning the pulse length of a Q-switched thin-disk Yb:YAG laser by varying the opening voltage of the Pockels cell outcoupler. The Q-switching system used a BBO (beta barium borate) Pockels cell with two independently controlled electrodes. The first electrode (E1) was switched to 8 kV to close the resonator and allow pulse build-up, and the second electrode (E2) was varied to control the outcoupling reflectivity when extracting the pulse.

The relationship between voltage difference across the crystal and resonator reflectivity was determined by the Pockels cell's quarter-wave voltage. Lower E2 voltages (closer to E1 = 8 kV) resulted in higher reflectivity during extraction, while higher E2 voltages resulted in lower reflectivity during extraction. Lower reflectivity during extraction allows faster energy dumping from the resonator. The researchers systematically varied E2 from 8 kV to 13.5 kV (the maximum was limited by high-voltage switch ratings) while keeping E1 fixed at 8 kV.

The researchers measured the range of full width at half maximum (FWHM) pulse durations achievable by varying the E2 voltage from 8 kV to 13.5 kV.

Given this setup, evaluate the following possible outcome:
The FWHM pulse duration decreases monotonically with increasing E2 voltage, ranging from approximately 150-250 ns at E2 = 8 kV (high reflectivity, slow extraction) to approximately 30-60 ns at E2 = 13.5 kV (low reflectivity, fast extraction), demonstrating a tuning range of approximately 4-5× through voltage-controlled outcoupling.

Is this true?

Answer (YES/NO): NO